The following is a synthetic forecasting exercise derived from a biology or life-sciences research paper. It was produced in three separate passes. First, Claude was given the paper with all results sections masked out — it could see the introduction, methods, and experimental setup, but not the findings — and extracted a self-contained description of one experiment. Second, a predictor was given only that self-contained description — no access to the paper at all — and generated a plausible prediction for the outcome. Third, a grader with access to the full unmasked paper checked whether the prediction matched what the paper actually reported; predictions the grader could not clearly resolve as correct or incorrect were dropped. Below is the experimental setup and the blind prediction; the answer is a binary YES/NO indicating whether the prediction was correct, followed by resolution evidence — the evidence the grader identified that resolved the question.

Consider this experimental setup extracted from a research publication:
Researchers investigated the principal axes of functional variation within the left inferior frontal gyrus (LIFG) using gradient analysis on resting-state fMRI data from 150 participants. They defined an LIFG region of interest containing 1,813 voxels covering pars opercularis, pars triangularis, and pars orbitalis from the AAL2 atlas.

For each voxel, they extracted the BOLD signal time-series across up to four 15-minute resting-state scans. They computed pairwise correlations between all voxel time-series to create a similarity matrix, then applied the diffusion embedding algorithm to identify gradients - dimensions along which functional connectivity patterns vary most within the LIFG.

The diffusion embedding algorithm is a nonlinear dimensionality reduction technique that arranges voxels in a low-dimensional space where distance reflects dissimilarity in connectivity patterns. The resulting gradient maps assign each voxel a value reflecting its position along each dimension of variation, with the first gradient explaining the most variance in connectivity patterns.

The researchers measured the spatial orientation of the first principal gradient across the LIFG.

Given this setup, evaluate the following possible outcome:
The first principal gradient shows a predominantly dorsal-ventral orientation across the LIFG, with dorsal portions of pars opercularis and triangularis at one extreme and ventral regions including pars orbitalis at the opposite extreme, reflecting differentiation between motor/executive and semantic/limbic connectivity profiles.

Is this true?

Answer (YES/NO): NO